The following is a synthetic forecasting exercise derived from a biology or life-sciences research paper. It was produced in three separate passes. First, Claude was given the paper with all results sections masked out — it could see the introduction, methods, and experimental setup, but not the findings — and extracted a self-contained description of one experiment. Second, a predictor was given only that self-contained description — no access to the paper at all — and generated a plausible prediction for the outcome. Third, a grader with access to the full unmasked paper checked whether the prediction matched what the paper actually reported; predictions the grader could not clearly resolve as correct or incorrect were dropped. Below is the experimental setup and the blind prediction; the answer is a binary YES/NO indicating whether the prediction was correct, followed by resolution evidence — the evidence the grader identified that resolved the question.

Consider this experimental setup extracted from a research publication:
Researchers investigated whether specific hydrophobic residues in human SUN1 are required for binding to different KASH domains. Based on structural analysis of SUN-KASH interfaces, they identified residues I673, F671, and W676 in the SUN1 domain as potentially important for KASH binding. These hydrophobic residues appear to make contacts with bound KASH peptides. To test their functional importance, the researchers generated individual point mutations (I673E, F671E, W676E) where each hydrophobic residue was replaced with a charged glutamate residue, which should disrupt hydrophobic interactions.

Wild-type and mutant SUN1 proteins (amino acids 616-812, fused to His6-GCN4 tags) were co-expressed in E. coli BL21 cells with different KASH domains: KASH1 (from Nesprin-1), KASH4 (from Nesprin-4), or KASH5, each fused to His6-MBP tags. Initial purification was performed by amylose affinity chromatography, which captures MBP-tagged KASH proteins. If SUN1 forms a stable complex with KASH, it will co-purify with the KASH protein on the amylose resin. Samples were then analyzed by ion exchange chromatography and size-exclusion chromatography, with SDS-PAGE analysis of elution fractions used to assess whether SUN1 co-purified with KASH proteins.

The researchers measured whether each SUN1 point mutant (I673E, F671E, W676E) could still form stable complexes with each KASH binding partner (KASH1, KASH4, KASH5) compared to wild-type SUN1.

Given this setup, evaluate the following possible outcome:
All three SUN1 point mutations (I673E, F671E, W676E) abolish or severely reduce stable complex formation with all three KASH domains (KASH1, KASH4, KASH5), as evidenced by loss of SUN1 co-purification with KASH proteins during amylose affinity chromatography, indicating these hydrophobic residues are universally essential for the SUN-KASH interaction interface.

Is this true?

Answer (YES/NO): NO